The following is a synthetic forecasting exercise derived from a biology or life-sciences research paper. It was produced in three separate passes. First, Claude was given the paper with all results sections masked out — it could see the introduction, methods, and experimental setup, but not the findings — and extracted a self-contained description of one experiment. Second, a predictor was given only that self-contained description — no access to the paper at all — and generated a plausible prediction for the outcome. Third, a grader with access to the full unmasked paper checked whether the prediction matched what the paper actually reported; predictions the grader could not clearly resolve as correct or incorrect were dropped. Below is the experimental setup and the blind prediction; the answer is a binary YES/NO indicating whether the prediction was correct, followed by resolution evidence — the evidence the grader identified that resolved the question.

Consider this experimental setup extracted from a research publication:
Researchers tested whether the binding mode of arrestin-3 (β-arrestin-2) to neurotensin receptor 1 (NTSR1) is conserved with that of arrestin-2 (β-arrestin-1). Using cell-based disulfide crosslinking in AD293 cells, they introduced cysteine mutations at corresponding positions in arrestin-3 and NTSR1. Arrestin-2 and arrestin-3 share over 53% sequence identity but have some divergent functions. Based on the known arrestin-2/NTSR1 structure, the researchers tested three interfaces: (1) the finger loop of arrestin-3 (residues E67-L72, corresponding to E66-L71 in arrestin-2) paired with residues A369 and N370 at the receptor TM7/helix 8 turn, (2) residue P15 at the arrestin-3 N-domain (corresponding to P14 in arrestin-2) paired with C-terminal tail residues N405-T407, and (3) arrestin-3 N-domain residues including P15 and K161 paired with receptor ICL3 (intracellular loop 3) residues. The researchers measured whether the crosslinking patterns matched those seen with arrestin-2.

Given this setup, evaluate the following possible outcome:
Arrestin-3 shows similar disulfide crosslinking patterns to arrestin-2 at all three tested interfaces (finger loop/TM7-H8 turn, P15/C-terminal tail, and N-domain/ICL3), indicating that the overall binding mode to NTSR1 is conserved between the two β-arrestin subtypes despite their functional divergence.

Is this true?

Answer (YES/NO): YES